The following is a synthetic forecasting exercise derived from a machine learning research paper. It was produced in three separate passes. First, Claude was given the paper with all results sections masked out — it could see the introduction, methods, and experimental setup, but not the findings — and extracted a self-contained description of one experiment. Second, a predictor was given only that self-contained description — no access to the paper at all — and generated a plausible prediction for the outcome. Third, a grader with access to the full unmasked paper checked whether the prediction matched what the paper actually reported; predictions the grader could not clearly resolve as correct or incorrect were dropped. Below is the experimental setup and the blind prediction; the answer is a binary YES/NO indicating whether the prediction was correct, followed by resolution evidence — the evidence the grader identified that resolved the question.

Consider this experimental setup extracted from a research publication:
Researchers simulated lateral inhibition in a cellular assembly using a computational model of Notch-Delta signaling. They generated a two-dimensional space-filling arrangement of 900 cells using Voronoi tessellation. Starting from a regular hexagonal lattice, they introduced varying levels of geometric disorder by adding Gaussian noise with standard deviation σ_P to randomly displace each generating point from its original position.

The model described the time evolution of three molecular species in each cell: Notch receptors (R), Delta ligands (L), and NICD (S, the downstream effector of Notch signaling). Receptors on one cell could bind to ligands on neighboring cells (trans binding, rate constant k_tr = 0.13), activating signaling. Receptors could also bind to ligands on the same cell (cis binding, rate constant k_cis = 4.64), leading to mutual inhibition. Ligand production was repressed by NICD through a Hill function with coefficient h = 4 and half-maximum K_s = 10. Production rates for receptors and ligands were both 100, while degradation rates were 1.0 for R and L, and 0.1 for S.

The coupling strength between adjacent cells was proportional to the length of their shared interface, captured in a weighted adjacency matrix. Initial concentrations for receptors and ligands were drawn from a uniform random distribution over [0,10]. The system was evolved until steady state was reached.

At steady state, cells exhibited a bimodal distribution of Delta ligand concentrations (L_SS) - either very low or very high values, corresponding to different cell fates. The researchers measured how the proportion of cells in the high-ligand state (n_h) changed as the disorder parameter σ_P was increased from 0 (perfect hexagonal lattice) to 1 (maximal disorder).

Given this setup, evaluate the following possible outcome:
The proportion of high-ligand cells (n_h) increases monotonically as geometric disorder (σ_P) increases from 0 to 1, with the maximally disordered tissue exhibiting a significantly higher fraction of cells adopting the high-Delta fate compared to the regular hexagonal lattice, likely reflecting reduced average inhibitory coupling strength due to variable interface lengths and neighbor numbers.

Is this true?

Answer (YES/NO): YES